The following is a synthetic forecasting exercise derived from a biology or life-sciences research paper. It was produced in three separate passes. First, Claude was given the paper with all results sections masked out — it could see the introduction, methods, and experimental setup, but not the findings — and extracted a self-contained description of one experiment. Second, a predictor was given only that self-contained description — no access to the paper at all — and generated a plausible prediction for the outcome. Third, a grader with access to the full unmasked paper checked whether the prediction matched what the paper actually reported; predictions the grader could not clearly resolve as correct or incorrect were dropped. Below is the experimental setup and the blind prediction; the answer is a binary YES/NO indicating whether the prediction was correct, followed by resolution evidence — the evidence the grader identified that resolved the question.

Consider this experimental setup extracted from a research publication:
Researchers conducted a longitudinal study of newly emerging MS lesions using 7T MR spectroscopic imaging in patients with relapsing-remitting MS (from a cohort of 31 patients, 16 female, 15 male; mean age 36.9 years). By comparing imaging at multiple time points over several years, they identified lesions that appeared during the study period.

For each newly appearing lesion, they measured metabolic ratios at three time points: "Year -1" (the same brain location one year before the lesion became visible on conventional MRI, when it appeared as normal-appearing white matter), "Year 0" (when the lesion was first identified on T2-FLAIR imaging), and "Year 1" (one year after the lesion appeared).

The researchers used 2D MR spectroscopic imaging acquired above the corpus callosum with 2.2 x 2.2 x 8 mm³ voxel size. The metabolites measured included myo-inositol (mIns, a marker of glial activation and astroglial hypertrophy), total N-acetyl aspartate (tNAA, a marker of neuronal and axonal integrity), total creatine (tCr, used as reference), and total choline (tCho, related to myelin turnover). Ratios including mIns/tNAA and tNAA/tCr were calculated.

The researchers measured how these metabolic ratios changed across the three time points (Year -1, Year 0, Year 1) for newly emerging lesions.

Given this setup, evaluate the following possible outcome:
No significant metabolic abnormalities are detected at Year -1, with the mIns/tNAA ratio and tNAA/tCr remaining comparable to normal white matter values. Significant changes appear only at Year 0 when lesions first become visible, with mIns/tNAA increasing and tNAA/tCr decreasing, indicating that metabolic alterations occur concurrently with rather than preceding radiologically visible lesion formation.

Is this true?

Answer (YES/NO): NO